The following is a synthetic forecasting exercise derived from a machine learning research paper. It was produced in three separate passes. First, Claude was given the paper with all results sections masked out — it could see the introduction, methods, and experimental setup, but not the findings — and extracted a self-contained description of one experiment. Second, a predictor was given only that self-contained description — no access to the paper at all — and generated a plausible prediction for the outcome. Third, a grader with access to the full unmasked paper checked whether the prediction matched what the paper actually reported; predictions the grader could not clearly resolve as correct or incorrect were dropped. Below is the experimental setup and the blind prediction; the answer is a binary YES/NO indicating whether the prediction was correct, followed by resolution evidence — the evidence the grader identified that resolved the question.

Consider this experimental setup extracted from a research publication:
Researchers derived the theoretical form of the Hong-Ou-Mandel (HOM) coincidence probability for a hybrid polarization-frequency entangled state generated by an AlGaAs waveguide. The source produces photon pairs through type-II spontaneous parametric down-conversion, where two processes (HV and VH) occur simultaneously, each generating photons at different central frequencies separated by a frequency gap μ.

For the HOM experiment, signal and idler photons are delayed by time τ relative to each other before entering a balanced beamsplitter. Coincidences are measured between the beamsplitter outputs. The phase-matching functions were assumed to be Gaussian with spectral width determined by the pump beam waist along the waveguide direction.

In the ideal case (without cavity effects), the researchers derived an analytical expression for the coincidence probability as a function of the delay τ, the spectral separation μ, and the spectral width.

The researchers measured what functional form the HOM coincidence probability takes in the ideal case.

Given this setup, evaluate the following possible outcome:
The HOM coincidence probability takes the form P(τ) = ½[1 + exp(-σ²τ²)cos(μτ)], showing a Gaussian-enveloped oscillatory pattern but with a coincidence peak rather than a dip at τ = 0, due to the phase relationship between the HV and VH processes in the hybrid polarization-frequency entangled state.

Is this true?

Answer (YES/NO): NO